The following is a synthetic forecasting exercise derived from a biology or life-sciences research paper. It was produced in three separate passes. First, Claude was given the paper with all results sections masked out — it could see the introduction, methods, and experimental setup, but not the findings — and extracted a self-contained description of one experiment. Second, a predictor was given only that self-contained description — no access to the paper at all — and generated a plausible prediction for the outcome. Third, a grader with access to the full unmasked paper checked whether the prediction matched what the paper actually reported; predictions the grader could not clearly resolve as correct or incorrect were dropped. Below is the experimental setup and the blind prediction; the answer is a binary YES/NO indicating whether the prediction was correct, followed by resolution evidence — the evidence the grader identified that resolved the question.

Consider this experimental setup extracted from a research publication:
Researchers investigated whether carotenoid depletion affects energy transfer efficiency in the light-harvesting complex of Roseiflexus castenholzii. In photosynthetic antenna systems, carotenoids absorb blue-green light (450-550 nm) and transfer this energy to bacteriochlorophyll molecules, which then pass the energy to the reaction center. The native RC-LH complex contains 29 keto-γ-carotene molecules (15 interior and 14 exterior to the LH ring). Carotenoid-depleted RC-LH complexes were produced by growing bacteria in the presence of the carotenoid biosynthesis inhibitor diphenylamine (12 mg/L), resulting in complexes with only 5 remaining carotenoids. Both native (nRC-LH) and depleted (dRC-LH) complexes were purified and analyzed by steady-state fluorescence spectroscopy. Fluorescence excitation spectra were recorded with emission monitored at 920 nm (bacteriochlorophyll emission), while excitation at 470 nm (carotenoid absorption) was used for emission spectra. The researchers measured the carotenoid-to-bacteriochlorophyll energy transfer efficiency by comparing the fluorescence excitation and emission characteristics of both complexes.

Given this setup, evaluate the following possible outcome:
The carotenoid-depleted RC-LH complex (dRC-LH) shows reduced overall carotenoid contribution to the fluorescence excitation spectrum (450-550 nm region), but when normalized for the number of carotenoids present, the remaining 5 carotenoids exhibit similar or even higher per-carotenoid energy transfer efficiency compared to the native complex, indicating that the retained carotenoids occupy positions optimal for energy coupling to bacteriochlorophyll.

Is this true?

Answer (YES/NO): YES